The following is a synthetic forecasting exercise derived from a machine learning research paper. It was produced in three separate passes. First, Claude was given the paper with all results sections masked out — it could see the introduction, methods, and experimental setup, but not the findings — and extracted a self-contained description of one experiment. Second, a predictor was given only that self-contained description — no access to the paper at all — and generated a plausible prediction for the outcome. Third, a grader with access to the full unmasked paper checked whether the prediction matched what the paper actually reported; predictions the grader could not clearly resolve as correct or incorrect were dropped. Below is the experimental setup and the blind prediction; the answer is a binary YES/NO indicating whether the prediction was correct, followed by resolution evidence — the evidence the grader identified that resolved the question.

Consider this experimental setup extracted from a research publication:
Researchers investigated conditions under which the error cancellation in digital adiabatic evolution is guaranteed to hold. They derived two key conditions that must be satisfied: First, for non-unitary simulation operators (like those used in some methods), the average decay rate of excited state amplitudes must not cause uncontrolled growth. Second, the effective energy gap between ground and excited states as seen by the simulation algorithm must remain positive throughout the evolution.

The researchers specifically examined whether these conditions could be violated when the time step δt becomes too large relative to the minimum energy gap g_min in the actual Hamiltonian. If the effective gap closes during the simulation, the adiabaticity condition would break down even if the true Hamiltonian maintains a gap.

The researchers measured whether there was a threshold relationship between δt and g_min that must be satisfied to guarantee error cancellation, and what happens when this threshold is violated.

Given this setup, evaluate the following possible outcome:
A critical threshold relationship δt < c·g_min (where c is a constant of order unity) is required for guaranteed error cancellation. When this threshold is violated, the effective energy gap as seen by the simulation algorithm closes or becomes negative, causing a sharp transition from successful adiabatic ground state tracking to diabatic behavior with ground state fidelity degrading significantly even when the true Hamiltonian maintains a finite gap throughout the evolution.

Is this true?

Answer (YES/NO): NO